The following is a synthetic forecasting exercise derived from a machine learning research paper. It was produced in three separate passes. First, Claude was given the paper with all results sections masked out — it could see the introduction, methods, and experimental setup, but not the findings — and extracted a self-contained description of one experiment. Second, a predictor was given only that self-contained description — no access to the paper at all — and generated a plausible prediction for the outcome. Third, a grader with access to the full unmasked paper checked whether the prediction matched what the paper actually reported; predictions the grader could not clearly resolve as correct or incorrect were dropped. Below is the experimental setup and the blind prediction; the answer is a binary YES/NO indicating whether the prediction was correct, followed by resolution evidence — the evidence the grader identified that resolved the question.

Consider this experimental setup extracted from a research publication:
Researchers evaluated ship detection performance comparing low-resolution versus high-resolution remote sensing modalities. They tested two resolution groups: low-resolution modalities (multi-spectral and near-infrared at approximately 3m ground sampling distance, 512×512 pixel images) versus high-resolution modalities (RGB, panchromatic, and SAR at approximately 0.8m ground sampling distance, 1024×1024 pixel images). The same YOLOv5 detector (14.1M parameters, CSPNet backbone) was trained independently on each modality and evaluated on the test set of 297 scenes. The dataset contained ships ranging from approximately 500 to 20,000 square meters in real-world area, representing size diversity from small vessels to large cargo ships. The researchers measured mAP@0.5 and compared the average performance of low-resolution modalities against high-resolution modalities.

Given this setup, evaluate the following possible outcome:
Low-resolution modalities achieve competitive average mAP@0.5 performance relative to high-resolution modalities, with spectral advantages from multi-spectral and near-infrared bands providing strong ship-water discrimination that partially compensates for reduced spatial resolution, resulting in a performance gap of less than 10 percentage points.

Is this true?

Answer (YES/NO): YES